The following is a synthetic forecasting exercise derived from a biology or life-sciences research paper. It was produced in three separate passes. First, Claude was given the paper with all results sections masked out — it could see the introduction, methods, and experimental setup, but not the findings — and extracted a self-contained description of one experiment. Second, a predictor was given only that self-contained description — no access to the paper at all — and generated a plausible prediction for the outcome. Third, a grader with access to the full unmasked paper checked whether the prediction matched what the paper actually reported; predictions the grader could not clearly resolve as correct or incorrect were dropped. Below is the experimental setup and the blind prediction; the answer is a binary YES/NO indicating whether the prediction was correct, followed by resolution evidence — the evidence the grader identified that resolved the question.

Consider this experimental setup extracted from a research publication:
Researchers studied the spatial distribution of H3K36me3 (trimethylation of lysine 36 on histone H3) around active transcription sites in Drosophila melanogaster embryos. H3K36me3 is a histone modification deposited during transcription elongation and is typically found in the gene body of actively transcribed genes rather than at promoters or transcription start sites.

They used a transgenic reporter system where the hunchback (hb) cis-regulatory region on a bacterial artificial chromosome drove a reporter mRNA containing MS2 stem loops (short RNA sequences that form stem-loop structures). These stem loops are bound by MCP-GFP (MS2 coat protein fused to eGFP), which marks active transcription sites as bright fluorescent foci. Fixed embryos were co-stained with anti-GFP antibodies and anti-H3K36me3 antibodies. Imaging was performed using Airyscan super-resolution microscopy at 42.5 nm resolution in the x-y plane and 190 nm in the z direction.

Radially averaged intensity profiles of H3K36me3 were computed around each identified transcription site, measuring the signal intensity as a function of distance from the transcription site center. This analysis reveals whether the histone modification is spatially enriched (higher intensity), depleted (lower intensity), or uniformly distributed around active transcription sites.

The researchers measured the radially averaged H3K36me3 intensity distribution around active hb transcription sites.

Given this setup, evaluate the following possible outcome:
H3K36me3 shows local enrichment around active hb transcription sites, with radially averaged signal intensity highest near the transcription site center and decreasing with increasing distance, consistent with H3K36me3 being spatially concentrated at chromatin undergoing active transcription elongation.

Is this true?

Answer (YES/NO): NO